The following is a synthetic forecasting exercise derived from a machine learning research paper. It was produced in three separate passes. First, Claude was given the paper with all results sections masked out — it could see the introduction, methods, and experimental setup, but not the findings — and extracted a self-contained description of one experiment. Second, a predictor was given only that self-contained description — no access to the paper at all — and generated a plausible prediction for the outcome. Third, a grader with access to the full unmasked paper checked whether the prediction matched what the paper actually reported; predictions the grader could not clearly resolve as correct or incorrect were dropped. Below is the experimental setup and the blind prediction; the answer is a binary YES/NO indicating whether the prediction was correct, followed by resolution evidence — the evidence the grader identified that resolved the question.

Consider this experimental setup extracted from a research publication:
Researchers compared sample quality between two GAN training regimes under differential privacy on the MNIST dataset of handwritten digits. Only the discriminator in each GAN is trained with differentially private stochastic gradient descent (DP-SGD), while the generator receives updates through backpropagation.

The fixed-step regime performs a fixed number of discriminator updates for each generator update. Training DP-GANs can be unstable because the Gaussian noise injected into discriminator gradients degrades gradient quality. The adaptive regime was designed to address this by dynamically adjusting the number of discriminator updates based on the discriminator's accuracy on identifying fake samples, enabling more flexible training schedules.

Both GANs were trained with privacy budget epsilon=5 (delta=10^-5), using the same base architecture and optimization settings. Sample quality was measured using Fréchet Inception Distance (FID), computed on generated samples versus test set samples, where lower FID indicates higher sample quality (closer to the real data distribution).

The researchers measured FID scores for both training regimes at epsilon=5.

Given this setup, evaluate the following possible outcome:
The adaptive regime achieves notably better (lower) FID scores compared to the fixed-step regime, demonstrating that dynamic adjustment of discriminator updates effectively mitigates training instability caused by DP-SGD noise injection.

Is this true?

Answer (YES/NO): YES